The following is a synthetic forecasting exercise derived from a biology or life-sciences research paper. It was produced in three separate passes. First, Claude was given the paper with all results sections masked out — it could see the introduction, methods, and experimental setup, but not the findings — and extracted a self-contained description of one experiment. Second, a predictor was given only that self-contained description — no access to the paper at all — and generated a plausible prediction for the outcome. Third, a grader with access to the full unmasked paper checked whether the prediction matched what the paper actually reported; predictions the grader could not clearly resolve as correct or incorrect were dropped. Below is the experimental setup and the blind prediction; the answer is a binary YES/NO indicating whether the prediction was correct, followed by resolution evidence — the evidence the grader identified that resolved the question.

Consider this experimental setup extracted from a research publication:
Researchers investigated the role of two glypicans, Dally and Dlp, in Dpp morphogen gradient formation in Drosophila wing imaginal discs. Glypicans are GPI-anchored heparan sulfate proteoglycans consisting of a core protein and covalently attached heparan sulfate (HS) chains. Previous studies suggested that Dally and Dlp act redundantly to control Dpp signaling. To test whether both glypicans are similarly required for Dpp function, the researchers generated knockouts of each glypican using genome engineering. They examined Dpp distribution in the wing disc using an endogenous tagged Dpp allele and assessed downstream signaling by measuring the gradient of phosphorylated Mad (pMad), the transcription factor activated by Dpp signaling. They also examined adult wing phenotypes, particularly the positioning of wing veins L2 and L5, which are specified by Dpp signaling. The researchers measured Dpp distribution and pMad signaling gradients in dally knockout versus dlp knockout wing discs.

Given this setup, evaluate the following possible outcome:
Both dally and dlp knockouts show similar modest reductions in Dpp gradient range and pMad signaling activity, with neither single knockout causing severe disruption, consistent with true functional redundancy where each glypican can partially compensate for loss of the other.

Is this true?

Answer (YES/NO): NO